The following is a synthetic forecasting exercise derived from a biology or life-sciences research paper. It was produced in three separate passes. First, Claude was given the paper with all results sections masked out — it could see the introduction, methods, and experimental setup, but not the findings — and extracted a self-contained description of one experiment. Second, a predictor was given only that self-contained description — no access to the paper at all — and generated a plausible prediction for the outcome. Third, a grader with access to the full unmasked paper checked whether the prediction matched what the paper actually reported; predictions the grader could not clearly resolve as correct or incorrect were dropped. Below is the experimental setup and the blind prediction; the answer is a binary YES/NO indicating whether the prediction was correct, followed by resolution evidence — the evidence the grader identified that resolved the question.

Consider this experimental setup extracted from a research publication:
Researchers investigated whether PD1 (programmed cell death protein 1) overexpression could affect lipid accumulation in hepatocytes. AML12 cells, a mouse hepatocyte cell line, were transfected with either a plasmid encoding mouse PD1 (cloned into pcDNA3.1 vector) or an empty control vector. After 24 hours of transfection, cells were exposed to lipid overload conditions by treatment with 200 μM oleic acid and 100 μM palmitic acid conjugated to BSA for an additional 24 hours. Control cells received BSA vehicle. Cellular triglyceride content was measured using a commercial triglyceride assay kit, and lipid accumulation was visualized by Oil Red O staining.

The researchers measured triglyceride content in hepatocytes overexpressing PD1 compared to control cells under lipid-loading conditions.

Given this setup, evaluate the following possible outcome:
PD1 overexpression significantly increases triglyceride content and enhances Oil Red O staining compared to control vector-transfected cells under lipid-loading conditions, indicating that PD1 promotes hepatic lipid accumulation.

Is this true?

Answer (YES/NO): YES